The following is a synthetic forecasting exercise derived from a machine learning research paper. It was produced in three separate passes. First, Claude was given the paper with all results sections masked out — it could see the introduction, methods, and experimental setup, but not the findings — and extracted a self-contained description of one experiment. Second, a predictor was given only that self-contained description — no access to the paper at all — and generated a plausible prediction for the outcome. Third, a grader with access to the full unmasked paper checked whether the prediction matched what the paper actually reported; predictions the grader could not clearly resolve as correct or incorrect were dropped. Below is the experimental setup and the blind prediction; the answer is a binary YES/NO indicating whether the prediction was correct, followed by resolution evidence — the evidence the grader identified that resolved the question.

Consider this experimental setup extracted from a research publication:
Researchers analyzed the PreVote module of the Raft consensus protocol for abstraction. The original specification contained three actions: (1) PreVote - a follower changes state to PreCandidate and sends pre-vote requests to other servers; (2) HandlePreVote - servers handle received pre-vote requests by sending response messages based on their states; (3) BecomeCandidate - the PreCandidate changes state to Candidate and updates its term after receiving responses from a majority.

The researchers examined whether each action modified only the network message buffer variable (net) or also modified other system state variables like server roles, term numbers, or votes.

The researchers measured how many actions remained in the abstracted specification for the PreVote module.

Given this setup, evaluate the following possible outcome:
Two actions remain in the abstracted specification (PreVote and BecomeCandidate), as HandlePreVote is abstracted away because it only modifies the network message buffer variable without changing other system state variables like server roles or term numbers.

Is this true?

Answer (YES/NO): YES